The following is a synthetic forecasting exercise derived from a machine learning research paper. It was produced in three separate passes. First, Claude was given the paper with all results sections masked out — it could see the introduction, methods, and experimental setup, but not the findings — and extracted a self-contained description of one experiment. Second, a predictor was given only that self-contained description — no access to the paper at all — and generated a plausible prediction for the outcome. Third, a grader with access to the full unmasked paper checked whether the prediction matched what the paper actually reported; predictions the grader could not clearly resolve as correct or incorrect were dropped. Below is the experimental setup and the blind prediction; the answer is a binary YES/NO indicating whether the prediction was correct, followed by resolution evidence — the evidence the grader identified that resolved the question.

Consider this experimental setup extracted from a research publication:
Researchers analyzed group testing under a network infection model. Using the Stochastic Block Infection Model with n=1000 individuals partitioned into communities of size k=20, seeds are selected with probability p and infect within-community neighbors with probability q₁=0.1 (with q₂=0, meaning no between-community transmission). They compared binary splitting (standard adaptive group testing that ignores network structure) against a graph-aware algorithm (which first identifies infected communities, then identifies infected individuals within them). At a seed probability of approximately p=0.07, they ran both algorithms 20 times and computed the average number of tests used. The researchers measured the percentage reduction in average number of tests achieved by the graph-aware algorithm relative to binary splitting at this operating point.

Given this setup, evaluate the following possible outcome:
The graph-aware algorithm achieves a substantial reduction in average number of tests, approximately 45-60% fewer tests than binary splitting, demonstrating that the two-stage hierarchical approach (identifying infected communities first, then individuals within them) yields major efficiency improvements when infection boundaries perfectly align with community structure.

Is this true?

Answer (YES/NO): NO